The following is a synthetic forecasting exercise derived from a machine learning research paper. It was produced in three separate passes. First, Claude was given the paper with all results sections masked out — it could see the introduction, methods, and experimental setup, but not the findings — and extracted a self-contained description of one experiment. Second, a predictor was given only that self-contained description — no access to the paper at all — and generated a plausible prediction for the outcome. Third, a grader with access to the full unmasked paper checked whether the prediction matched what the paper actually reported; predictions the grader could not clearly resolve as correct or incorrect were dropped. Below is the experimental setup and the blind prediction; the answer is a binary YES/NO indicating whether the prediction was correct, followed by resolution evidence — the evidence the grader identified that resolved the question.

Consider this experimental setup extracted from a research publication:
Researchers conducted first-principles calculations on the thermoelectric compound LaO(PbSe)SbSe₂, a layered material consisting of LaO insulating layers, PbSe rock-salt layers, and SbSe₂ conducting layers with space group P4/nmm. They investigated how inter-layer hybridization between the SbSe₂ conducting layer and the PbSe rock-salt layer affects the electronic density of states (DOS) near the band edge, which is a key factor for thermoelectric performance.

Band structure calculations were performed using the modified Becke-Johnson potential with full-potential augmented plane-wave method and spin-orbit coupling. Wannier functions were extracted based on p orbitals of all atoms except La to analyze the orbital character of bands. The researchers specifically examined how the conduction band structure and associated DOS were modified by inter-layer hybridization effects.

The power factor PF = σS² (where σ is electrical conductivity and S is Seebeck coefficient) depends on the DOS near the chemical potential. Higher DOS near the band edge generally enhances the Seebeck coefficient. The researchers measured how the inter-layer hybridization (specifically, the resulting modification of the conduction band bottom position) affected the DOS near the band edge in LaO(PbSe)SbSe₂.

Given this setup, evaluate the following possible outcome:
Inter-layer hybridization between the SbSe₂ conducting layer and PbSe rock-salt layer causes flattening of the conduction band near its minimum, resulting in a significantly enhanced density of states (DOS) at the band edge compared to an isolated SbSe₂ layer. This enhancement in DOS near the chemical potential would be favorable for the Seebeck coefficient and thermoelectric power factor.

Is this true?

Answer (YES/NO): YES